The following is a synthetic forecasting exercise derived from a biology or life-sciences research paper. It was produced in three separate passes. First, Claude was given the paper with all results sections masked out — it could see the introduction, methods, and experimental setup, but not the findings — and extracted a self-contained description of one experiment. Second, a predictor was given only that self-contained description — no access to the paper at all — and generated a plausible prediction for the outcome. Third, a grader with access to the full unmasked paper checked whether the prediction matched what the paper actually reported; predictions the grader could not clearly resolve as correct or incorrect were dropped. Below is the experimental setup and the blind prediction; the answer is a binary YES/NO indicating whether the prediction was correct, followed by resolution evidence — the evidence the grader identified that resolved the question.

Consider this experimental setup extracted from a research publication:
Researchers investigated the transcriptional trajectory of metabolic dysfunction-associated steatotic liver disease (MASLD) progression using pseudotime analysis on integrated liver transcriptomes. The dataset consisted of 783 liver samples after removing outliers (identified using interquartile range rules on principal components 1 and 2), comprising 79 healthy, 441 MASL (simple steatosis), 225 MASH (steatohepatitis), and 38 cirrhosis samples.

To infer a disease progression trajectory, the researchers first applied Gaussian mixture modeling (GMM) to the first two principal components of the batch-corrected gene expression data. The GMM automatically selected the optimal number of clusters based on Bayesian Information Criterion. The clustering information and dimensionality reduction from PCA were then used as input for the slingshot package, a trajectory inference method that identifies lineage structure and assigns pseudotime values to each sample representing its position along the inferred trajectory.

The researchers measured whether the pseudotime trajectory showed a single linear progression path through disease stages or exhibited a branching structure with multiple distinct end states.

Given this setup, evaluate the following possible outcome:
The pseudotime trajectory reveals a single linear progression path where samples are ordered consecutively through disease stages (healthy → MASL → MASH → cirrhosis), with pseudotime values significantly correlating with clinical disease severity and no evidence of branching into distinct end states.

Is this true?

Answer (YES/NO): YES